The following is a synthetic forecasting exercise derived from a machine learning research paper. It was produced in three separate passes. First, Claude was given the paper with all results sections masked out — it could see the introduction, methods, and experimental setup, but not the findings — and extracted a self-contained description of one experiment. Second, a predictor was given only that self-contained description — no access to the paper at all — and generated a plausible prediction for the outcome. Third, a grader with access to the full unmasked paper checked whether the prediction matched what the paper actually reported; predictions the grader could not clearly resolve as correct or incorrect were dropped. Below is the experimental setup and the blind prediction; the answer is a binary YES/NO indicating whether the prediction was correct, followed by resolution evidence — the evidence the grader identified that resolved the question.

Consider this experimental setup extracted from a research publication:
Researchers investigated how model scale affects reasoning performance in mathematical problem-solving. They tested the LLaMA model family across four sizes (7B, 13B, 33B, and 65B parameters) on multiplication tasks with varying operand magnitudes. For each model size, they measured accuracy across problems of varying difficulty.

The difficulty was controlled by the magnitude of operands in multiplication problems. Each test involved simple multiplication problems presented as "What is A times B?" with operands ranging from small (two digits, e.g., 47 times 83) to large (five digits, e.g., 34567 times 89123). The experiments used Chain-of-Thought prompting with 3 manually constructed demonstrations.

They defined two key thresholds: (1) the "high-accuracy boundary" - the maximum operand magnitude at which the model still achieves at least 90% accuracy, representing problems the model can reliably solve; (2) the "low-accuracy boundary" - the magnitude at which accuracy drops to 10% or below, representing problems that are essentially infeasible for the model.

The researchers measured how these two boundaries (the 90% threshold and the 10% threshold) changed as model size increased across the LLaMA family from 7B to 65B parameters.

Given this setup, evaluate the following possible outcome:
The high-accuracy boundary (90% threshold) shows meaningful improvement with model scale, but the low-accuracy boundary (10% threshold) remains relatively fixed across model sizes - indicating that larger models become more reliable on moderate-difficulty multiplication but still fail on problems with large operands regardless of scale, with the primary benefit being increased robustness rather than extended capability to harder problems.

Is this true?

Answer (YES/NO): NO